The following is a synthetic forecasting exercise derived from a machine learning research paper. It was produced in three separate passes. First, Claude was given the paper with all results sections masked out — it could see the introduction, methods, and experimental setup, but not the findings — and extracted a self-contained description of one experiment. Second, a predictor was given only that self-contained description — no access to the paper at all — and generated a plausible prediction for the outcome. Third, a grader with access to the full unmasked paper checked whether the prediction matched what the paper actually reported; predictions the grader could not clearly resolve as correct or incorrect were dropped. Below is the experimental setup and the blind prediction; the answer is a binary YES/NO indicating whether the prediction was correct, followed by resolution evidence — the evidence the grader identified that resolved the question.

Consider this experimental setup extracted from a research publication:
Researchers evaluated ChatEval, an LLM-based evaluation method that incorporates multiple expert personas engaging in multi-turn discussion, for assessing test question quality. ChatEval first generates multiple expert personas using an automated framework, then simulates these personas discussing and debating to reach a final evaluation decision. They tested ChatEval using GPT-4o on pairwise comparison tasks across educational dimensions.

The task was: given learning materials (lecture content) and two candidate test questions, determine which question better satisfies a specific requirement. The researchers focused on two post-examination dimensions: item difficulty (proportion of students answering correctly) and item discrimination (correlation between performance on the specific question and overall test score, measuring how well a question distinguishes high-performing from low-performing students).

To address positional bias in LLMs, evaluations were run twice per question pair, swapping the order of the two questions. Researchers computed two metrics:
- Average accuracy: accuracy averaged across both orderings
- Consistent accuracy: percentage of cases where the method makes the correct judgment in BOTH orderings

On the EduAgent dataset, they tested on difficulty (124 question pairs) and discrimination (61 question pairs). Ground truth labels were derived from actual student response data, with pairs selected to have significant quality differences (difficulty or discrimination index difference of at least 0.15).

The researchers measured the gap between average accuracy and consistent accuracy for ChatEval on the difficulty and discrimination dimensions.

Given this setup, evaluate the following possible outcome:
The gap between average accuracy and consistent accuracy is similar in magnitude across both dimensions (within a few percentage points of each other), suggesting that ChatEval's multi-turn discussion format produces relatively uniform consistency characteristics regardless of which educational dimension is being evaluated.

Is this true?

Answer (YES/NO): NO